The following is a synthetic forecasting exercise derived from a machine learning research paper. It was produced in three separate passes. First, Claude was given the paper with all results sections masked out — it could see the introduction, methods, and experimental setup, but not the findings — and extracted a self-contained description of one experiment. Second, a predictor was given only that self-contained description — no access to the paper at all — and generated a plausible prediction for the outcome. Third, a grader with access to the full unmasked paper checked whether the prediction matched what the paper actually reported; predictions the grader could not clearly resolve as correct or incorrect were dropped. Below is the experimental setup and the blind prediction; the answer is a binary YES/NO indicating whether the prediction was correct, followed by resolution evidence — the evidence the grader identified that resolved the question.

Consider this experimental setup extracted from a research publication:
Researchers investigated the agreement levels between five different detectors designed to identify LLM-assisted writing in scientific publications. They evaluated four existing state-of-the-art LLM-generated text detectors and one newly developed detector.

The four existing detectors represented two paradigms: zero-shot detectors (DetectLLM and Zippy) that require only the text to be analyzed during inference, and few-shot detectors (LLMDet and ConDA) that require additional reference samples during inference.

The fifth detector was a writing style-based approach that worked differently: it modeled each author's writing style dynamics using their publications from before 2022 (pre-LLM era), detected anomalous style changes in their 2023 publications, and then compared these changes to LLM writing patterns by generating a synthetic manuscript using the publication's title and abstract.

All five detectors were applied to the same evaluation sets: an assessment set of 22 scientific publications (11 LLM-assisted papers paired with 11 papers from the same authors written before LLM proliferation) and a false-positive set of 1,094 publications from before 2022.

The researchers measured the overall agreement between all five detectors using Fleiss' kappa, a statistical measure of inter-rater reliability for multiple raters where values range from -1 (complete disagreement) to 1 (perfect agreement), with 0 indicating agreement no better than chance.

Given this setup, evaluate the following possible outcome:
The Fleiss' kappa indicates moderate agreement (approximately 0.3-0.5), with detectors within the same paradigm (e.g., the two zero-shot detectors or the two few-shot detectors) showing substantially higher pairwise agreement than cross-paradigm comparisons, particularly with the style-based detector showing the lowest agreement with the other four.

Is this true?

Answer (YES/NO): NO